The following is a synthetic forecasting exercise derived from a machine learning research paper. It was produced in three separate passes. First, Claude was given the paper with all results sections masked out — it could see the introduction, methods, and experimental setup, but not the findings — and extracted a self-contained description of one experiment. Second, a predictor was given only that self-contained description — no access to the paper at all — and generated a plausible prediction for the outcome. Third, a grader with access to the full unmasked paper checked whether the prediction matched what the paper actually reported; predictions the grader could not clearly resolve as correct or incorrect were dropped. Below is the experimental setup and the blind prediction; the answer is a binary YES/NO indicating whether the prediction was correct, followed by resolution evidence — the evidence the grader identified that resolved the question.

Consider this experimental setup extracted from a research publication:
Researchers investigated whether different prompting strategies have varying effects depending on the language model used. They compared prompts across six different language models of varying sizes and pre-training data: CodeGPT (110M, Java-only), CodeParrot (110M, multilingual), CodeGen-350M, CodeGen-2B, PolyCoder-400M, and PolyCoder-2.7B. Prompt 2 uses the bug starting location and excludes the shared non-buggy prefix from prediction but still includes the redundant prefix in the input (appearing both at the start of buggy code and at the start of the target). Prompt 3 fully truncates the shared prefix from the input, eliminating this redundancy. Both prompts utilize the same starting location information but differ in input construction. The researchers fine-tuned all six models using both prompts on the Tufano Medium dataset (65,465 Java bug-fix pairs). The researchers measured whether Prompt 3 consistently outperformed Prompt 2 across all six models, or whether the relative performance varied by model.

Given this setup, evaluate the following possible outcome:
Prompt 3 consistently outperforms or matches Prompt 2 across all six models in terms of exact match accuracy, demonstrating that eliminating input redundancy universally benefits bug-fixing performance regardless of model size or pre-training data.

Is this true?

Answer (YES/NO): NO